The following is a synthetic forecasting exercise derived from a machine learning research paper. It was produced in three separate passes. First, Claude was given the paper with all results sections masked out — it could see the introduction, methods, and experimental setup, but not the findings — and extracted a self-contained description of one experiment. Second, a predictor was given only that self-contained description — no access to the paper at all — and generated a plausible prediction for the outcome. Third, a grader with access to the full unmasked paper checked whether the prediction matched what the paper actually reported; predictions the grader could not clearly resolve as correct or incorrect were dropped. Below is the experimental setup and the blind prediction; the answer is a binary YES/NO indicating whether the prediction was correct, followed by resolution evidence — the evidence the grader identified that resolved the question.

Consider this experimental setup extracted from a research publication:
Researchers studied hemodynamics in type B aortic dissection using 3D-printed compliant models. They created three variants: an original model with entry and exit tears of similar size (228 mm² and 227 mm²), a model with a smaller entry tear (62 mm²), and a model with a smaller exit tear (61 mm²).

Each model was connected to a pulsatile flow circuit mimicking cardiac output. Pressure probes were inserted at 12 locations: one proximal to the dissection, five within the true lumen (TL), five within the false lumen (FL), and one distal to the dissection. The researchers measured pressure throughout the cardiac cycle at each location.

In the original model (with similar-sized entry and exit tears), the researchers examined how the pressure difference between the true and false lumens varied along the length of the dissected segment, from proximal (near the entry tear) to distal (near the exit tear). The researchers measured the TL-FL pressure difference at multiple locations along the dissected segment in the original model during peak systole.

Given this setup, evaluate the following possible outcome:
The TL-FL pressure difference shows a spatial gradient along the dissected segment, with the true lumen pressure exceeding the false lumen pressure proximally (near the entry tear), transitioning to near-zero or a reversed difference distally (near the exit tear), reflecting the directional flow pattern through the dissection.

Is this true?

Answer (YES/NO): NO